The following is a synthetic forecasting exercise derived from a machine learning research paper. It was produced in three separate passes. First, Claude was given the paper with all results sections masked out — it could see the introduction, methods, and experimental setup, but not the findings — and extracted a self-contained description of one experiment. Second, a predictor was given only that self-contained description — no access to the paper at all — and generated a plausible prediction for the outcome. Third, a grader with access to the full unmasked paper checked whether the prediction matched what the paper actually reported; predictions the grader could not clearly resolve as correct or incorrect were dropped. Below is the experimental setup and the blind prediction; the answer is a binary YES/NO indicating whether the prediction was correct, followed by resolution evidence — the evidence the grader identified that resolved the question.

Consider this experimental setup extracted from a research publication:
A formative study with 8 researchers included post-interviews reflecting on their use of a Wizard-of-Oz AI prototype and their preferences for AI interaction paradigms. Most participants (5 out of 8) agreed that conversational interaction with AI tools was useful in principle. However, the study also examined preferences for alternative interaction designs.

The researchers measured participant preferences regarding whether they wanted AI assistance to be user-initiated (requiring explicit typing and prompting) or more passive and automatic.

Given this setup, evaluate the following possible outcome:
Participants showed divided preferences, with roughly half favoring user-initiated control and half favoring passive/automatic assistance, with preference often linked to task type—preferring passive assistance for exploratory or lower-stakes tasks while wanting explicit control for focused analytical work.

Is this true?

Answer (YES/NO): NO